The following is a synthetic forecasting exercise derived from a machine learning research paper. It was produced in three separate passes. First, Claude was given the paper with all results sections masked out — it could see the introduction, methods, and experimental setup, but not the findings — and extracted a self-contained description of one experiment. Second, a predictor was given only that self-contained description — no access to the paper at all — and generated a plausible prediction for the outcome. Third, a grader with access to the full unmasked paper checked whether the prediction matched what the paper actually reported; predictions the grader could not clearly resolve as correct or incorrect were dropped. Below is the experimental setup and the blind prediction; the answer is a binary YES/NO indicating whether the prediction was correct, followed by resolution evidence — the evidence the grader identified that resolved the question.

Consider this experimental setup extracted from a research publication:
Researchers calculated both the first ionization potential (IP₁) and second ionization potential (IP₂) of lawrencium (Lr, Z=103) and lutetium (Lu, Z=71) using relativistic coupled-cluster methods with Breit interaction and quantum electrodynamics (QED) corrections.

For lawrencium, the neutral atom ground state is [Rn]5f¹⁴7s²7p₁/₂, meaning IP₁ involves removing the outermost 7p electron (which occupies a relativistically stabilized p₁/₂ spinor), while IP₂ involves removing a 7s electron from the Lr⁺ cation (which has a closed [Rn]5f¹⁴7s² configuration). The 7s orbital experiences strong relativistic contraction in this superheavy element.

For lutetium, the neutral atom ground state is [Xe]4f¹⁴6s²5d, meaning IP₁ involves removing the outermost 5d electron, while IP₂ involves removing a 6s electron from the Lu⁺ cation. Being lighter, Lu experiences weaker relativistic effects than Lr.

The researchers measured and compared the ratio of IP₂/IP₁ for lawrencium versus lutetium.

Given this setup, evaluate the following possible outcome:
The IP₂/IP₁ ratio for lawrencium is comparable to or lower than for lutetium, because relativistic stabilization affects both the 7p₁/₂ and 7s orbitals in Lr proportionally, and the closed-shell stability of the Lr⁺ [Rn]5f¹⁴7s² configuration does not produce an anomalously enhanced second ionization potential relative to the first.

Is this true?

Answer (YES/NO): NO